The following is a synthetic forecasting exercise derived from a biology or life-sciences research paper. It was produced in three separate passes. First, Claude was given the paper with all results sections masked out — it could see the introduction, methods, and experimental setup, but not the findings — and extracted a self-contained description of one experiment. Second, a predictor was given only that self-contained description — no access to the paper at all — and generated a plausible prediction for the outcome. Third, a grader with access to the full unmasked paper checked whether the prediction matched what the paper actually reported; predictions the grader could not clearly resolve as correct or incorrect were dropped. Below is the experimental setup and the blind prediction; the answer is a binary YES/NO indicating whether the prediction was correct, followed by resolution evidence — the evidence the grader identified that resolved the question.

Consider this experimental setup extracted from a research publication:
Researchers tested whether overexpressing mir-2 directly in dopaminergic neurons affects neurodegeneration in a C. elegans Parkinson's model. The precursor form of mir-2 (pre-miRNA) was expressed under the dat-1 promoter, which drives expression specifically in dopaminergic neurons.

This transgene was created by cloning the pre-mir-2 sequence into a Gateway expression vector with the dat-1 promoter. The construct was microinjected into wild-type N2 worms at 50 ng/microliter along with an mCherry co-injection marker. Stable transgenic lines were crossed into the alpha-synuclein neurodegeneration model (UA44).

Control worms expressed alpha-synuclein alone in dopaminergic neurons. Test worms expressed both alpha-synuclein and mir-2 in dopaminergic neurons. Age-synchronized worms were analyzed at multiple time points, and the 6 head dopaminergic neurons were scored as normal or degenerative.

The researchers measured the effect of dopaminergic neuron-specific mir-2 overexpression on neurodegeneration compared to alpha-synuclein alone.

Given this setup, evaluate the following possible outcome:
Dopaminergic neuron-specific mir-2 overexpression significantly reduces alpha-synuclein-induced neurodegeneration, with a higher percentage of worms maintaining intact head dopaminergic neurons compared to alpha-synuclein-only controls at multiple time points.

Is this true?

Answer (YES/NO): NO